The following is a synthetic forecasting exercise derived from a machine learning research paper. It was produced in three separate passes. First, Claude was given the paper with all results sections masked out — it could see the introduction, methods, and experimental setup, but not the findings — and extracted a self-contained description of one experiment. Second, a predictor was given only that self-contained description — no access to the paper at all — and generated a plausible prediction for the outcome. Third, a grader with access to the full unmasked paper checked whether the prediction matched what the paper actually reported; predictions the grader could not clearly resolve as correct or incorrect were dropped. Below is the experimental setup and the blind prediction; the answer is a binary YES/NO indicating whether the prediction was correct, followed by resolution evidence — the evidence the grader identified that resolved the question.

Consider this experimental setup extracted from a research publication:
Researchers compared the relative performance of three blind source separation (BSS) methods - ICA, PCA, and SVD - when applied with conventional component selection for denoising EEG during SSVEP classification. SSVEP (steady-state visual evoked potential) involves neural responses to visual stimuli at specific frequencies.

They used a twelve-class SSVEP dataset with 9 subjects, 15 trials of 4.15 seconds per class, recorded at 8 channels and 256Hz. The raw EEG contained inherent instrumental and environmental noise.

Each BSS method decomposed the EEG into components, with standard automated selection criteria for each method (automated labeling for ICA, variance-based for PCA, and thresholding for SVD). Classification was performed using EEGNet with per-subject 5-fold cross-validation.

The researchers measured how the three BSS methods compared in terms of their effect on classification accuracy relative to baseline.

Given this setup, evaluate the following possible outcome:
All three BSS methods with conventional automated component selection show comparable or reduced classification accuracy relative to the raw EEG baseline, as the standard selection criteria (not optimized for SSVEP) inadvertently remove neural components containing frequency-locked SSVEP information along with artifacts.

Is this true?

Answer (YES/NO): YES